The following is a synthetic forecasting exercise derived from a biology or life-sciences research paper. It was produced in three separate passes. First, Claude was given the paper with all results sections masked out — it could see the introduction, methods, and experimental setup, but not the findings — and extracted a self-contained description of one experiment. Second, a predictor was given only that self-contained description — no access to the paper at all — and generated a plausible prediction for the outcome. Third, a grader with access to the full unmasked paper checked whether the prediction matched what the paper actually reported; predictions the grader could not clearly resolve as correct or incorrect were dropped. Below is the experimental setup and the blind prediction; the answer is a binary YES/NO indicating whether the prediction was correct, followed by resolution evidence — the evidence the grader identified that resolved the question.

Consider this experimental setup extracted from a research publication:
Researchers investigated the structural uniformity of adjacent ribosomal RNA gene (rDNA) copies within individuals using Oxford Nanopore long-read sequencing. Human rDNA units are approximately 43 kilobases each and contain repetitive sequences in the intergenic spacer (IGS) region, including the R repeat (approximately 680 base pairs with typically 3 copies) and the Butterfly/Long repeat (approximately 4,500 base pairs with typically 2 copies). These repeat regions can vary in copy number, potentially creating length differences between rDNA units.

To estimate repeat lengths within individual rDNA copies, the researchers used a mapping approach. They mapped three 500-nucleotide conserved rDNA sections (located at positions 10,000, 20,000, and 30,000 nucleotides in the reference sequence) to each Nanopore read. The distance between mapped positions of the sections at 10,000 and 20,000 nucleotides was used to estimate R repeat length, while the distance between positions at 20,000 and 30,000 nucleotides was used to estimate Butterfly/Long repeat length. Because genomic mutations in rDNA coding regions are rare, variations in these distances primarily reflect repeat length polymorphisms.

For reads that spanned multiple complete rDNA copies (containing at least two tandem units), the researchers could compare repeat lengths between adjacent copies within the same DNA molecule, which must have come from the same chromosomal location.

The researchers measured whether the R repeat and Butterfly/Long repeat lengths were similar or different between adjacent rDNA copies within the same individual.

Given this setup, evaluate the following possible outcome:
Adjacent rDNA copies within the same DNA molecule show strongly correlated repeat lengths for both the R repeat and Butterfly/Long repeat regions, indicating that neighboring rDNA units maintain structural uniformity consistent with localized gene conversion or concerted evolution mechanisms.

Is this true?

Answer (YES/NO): YES